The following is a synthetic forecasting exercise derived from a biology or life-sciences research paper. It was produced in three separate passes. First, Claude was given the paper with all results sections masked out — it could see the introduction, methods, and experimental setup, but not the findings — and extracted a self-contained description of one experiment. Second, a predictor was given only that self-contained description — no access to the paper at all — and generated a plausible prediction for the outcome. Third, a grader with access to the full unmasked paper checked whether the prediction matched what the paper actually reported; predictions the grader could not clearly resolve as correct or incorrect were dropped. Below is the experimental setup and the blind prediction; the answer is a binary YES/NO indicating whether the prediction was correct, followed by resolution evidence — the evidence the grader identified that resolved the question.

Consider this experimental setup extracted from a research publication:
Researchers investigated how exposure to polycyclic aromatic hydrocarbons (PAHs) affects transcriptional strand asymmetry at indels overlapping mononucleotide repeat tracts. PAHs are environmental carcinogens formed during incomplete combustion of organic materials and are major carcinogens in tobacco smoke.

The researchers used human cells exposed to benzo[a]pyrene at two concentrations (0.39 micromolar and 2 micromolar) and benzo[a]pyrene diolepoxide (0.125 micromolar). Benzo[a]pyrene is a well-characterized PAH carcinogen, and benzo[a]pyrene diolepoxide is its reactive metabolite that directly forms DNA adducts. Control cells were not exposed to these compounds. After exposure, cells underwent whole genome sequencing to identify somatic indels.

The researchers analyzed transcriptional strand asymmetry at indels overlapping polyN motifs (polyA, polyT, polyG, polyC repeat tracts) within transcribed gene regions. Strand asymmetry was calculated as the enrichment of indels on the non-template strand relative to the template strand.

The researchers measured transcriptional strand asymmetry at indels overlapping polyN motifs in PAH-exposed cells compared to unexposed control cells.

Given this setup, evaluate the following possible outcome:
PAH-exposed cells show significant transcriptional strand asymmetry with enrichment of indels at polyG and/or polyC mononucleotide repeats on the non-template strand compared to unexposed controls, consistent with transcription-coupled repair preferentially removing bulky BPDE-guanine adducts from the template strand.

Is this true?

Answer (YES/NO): YES